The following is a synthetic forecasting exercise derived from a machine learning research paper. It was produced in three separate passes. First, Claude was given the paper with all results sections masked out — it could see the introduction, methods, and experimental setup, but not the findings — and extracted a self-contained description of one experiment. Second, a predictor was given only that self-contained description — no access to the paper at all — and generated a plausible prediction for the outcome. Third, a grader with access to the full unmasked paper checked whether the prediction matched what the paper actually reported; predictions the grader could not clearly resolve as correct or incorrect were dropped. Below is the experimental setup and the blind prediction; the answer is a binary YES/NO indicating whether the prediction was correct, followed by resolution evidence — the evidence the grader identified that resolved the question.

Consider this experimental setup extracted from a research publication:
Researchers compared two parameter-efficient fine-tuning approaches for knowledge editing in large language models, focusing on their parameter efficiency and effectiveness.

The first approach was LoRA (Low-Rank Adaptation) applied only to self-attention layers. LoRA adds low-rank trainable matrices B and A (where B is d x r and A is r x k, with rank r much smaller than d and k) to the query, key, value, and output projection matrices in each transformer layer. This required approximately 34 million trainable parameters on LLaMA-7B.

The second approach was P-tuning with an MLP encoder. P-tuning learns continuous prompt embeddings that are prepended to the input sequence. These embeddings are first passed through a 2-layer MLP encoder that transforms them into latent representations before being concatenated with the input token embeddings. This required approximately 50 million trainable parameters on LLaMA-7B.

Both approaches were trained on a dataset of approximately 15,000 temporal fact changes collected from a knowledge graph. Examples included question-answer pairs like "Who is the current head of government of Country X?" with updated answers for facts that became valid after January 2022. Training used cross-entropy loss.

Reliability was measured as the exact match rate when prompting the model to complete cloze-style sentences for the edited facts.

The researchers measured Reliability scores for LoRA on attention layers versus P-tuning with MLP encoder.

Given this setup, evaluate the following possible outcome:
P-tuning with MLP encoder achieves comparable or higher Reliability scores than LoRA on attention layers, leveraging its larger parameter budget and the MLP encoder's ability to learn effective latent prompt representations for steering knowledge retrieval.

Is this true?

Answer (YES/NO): YES